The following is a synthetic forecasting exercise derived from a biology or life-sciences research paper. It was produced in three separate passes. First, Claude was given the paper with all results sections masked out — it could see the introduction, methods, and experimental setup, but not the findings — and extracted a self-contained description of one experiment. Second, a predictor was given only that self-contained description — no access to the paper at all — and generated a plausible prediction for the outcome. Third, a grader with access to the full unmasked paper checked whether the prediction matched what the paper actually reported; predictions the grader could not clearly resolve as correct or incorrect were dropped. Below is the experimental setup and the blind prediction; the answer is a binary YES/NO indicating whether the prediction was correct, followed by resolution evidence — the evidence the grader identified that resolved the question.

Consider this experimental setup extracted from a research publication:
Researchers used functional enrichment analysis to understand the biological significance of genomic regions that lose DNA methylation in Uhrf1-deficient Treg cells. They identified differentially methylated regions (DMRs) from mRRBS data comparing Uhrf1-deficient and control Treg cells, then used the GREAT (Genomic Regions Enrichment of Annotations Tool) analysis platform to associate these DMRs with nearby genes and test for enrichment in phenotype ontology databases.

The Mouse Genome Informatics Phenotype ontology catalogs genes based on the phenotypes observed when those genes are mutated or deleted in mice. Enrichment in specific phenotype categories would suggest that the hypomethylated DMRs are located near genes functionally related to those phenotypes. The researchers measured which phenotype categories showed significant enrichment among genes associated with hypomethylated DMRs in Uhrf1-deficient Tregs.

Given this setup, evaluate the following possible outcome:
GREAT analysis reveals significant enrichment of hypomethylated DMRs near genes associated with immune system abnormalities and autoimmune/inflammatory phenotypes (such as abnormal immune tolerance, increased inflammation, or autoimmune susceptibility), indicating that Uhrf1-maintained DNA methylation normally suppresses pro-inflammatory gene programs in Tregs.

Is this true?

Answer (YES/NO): YES